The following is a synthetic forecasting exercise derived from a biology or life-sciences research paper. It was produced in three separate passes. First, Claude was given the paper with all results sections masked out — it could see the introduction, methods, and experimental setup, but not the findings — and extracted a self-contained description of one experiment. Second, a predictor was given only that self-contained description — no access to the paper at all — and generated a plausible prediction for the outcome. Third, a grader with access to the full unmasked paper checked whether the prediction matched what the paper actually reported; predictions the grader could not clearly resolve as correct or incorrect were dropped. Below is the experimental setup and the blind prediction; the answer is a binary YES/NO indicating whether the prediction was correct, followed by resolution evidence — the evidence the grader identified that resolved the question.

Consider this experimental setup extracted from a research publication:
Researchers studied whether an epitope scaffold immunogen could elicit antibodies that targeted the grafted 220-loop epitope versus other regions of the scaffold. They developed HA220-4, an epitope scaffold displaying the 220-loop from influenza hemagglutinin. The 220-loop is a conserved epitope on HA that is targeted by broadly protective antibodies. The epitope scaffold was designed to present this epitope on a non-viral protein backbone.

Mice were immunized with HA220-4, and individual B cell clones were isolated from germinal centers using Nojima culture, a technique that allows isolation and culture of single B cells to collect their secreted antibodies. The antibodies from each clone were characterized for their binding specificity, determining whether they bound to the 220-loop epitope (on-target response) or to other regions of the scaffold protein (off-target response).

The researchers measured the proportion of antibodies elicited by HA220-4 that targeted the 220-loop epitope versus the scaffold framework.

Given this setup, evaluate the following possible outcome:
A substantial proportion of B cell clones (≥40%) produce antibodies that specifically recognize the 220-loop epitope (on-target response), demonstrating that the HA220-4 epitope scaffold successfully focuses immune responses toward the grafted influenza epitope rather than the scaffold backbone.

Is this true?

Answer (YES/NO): NO